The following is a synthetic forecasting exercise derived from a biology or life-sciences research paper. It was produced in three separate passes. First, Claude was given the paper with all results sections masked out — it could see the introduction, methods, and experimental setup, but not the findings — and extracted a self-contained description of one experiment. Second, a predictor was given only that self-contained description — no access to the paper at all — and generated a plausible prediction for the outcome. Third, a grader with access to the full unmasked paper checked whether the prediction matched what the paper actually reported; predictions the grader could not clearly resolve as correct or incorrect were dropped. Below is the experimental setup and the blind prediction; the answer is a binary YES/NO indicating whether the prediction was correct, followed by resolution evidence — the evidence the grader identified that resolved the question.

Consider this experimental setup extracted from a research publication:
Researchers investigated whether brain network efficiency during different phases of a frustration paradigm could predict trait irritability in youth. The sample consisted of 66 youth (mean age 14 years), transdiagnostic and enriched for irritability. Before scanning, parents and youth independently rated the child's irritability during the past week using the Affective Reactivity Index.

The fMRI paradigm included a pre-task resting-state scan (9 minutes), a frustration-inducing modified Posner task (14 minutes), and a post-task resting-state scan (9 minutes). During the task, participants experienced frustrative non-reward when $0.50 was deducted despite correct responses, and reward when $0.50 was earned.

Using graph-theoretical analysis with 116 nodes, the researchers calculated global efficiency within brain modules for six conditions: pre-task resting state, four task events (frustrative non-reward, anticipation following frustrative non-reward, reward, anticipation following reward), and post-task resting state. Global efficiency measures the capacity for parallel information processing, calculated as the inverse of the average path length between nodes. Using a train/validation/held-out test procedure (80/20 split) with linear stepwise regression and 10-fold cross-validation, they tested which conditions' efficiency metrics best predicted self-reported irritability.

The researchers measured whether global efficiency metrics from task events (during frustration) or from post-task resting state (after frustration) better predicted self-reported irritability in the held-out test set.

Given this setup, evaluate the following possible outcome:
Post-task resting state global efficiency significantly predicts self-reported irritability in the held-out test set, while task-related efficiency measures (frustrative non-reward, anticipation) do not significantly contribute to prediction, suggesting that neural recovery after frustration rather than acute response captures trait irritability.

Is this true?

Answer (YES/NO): YES